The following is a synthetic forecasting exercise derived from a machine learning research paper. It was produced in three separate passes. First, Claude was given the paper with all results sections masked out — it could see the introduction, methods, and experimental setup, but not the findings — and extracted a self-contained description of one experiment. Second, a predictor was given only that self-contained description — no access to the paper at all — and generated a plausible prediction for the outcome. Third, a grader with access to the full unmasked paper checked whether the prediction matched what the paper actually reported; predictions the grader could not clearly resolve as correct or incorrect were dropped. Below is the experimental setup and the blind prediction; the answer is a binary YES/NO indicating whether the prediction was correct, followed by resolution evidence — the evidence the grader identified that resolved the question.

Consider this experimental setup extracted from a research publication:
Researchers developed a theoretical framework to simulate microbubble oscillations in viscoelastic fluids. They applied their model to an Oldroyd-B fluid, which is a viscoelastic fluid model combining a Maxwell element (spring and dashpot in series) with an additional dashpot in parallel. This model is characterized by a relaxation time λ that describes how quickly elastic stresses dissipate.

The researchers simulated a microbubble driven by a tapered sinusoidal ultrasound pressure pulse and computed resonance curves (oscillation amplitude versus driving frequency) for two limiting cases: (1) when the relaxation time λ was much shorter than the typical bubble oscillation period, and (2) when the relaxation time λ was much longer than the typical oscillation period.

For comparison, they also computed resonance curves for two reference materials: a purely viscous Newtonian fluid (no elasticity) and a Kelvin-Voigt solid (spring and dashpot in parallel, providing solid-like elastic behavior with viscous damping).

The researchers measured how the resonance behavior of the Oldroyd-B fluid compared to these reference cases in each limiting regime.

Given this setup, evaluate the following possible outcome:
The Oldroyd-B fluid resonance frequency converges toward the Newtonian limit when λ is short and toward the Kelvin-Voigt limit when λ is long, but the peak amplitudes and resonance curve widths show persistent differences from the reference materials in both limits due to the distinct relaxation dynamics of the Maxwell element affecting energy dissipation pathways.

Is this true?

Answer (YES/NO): NO